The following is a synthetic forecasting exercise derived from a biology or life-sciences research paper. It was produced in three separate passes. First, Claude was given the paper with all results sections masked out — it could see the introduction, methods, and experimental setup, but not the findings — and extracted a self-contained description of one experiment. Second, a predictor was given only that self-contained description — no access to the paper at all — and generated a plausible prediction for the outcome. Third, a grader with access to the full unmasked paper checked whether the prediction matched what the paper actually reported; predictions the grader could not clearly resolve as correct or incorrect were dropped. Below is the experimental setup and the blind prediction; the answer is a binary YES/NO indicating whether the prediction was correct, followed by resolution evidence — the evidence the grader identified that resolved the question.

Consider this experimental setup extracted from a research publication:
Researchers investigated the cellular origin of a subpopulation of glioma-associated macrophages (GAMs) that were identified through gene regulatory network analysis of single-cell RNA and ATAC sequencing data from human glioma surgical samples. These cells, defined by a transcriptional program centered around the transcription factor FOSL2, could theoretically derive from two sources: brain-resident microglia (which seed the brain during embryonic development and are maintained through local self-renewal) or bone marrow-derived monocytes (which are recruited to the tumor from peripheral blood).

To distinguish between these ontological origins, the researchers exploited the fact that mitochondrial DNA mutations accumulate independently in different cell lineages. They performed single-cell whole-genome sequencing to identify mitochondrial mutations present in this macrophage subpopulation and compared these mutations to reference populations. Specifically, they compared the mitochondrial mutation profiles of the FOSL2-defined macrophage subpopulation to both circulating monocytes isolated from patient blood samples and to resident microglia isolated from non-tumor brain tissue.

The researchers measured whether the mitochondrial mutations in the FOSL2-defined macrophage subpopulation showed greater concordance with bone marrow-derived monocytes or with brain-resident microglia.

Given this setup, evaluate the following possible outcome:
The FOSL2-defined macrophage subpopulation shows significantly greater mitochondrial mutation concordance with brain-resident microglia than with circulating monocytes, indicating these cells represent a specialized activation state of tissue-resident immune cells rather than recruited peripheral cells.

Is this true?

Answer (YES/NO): NO